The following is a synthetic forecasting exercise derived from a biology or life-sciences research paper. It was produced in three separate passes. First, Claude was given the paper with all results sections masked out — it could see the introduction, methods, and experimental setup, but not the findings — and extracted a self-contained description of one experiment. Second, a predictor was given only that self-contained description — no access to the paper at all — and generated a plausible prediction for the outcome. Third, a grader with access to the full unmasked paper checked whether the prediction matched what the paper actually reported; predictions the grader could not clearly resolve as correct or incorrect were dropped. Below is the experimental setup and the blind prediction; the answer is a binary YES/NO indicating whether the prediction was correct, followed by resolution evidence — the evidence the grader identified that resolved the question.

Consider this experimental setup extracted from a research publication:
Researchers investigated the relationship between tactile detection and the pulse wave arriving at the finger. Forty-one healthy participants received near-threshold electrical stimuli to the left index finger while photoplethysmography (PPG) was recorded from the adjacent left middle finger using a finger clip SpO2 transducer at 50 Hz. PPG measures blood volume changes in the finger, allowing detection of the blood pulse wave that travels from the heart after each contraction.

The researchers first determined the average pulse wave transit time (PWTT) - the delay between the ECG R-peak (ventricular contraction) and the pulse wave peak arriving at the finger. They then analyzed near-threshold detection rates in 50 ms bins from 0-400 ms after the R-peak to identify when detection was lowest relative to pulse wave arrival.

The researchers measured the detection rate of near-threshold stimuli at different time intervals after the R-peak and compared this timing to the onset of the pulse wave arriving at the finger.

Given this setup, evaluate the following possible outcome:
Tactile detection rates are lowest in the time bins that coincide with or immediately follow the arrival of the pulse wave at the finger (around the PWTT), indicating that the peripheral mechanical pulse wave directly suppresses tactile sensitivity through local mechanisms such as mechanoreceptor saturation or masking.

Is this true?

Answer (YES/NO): NO